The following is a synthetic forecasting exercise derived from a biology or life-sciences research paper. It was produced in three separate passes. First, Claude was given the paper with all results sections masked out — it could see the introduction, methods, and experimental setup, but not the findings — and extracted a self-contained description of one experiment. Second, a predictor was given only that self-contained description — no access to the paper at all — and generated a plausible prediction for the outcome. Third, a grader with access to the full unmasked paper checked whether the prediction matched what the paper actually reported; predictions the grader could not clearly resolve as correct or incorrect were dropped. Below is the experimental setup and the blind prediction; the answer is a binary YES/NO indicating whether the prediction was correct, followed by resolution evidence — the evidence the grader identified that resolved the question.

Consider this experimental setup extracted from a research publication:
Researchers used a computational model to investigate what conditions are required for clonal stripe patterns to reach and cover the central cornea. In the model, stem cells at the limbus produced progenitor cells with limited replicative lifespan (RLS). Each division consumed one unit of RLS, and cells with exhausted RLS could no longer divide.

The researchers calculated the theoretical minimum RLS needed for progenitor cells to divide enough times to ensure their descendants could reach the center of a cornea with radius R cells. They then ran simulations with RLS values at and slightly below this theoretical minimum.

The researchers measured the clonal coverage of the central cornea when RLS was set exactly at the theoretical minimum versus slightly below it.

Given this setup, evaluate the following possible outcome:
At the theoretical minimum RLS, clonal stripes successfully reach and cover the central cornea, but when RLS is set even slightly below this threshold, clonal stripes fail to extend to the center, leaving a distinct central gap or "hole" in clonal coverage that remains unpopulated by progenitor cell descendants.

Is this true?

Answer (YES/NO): YES